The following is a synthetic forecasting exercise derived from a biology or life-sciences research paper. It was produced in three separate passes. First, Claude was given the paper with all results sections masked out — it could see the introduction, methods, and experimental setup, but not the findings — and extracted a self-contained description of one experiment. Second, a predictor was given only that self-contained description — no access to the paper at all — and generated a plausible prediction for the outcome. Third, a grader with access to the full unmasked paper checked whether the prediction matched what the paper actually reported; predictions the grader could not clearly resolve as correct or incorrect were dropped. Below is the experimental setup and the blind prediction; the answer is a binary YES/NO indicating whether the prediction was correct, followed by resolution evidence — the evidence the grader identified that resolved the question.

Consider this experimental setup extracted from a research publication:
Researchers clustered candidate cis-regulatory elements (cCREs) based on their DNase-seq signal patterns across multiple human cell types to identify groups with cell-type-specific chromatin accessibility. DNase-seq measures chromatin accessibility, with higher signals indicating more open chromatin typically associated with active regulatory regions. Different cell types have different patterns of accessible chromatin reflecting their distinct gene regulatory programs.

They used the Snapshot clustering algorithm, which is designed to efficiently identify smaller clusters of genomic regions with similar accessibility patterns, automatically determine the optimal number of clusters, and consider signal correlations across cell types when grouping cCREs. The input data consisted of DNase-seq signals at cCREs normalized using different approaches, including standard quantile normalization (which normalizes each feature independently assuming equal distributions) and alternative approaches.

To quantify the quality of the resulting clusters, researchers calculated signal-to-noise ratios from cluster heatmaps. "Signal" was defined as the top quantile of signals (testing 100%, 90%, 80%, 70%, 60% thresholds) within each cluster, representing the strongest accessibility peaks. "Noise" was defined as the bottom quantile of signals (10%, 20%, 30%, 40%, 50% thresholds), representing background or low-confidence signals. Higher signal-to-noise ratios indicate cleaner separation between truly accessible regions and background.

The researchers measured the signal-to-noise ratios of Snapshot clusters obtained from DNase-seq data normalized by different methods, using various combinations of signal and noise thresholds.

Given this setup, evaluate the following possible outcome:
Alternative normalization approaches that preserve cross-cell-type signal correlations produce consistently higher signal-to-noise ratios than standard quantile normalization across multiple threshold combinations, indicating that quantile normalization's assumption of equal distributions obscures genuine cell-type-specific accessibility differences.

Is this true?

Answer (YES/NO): YES